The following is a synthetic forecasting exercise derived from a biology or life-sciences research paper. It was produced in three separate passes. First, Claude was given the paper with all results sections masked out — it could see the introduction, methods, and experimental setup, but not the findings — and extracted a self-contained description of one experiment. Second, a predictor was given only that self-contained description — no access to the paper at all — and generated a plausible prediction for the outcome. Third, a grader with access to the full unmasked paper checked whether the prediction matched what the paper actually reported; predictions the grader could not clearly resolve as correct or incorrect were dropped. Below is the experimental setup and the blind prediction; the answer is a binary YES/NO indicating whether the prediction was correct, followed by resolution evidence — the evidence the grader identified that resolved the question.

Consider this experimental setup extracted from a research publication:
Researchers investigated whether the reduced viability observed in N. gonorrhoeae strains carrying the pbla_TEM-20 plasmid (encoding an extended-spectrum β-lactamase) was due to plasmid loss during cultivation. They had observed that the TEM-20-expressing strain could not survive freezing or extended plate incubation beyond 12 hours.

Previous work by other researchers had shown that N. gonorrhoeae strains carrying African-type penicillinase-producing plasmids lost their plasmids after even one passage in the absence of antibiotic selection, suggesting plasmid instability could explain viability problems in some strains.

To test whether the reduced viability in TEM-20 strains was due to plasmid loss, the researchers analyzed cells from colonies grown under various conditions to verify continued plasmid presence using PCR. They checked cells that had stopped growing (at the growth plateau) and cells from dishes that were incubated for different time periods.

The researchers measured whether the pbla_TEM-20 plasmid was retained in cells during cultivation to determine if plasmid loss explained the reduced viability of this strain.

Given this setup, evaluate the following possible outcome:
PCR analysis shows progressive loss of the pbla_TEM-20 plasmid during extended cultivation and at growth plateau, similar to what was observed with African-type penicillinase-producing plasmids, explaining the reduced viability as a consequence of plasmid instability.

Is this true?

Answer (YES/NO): NO